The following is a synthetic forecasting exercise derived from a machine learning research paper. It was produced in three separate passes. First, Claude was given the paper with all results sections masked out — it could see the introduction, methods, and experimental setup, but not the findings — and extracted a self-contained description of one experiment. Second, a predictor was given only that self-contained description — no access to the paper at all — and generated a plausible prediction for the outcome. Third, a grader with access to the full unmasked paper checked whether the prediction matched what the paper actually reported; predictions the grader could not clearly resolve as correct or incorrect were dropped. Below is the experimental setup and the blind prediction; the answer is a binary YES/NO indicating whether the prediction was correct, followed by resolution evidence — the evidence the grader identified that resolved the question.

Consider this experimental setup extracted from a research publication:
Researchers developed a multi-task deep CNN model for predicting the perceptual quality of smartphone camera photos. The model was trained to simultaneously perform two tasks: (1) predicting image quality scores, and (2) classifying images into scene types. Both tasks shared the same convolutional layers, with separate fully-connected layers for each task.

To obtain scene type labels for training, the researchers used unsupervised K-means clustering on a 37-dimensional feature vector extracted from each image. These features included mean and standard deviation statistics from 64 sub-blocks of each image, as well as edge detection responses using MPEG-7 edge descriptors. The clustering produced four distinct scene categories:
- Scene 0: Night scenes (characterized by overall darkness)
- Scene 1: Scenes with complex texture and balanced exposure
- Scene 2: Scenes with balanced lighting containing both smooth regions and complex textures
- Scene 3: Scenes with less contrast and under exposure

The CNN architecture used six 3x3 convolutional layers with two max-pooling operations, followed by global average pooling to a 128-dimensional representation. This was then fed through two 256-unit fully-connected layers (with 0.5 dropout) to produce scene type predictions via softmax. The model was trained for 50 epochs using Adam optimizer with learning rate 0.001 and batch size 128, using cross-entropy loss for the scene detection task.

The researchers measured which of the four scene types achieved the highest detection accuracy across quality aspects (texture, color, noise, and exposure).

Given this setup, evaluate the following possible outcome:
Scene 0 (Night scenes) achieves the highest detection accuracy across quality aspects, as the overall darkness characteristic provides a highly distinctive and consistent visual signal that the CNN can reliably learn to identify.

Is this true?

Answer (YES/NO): NO